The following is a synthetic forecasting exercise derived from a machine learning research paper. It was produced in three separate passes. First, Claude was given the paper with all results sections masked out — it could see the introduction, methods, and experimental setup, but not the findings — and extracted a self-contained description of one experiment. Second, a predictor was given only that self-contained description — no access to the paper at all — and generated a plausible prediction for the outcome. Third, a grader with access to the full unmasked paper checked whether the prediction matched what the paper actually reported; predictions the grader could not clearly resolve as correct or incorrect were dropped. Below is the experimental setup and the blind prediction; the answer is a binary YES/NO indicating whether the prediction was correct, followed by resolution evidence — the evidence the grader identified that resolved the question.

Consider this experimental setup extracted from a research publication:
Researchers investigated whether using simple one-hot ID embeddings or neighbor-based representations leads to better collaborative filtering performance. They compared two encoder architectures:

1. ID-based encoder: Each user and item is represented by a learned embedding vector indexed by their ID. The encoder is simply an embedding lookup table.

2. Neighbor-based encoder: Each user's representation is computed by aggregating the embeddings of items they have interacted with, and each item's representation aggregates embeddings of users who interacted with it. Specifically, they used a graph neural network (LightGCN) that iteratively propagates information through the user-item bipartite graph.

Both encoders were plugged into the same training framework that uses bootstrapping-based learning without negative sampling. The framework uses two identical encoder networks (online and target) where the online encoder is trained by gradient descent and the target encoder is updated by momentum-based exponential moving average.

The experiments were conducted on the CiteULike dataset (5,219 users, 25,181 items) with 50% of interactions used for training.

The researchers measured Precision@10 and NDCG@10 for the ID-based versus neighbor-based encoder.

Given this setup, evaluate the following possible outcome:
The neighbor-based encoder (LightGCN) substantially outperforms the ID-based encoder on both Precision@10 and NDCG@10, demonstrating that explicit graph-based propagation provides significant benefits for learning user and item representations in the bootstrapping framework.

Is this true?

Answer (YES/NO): NO